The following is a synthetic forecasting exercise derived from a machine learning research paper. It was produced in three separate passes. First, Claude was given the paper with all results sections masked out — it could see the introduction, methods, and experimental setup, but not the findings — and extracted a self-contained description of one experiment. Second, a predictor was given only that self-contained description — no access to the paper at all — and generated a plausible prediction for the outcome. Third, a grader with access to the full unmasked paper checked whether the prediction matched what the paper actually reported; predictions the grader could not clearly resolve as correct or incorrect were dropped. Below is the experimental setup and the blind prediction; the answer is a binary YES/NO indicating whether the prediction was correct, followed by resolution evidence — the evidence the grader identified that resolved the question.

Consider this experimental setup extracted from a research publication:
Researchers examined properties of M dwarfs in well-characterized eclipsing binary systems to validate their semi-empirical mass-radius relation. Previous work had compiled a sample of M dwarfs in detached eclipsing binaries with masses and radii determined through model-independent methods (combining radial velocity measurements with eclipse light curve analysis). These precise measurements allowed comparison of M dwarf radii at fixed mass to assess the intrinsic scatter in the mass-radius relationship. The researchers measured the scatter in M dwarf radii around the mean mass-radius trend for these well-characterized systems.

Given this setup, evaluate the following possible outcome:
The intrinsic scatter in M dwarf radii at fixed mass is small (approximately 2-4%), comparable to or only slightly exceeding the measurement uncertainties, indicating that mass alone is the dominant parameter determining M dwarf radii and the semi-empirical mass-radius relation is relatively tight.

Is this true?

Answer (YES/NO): NO